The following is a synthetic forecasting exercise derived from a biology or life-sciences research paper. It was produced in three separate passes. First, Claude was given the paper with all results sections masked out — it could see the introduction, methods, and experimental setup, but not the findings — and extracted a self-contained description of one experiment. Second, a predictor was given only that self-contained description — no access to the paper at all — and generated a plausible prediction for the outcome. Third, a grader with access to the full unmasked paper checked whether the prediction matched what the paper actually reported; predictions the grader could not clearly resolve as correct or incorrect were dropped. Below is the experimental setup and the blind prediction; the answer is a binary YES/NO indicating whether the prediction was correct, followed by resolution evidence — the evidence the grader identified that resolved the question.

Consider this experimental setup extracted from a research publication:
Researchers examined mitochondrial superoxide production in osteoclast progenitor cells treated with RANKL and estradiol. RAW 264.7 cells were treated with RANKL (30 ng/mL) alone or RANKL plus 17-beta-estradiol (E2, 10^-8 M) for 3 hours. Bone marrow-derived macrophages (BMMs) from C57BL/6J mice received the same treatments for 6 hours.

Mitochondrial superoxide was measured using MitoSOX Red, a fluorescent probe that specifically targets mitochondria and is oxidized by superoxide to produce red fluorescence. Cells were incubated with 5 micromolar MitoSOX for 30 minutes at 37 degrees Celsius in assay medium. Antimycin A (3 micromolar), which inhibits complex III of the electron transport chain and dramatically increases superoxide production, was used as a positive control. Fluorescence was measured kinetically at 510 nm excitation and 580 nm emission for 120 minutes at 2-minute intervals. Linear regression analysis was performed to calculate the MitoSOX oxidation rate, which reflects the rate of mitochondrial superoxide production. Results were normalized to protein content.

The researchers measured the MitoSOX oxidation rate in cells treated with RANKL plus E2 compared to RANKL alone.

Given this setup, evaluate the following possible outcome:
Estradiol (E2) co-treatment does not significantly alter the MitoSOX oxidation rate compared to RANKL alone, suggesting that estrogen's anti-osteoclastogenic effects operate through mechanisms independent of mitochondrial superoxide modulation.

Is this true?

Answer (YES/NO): NO